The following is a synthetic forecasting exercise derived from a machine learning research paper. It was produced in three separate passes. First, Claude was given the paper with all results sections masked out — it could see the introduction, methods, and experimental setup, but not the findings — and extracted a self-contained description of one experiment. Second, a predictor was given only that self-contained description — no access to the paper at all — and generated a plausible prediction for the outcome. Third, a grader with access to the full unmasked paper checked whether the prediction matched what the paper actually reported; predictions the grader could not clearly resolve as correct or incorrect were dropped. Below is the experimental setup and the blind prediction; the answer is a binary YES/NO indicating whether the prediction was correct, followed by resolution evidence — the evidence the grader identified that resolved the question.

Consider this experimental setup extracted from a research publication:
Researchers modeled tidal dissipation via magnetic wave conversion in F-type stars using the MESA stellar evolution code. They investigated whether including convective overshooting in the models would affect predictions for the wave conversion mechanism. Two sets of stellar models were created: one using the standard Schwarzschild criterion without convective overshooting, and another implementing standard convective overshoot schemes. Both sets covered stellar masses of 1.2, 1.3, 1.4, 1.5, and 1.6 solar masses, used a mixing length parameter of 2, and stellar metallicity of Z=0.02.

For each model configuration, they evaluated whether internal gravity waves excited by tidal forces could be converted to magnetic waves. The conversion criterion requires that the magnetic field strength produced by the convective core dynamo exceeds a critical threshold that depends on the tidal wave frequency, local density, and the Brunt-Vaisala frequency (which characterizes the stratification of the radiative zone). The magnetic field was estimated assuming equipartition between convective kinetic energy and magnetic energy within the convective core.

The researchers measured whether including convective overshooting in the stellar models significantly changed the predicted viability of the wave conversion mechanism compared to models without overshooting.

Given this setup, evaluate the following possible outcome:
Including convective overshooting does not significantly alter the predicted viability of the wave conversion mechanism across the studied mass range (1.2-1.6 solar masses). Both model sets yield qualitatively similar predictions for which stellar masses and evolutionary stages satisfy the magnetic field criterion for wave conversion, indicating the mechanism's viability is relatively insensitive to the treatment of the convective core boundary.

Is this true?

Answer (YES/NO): YES